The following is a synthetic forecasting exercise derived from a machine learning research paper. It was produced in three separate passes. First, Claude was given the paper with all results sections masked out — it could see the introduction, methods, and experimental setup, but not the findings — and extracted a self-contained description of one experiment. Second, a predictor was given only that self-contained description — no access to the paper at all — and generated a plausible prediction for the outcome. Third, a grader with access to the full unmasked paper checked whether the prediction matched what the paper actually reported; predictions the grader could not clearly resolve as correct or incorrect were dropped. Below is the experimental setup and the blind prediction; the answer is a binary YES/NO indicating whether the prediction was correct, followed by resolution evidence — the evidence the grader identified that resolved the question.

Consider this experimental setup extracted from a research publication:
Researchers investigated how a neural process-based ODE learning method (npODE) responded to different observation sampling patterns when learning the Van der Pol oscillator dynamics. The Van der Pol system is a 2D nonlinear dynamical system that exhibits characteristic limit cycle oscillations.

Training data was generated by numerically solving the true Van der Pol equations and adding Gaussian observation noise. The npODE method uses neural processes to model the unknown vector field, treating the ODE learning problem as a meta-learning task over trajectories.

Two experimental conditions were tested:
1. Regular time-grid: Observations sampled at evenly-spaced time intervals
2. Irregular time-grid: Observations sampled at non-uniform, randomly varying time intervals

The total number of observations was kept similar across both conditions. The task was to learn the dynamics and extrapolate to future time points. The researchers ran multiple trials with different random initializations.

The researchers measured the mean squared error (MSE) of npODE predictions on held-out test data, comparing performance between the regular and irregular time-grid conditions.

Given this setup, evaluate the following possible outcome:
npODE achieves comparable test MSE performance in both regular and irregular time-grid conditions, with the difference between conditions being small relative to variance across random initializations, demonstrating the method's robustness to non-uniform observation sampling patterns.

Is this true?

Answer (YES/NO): NO